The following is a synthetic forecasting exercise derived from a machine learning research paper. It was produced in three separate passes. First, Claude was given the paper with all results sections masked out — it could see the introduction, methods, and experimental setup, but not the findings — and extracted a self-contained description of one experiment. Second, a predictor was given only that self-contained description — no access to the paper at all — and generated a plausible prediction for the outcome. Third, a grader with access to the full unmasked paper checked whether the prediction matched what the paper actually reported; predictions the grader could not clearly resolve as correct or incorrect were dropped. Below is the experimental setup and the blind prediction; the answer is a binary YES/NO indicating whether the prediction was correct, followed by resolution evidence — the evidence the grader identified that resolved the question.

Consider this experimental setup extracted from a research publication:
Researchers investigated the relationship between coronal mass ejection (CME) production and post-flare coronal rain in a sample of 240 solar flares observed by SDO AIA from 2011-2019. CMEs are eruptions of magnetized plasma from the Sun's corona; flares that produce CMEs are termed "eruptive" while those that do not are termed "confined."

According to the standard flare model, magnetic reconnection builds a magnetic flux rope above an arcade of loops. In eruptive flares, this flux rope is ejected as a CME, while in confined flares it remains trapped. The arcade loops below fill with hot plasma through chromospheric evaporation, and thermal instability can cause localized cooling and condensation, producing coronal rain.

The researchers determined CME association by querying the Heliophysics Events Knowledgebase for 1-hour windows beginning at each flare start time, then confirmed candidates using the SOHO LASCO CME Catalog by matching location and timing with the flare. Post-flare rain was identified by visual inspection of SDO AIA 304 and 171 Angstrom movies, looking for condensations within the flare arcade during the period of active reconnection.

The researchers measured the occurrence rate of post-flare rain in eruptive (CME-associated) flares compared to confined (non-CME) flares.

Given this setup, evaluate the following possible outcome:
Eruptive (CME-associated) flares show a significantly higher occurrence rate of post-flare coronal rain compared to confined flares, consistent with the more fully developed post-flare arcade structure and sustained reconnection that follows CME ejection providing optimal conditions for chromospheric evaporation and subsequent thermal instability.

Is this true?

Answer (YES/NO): NO